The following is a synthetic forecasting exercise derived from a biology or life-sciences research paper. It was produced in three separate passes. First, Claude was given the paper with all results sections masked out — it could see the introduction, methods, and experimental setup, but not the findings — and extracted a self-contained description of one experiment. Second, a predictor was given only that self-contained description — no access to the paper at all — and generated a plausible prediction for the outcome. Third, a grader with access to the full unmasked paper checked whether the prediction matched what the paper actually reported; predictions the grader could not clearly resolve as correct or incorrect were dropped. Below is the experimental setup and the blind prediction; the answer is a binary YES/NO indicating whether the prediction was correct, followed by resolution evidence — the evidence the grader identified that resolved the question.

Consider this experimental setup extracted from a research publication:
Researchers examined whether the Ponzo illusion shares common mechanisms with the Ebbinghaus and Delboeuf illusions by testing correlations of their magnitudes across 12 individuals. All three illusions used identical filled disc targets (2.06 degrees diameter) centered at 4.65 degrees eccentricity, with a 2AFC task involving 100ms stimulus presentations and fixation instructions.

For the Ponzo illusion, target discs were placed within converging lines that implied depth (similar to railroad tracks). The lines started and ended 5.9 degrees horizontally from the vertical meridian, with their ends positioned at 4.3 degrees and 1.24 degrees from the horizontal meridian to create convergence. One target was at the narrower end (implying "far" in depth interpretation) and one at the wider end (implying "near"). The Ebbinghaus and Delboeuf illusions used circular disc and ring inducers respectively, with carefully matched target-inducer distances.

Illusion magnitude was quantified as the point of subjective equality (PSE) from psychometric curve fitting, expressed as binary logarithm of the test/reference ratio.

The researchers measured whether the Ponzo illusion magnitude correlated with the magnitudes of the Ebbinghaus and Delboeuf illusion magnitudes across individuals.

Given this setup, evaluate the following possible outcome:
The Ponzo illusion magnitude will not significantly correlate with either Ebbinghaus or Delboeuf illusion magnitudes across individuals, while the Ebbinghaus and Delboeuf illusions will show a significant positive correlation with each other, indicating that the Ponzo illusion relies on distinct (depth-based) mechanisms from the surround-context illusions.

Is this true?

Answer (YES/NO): NO